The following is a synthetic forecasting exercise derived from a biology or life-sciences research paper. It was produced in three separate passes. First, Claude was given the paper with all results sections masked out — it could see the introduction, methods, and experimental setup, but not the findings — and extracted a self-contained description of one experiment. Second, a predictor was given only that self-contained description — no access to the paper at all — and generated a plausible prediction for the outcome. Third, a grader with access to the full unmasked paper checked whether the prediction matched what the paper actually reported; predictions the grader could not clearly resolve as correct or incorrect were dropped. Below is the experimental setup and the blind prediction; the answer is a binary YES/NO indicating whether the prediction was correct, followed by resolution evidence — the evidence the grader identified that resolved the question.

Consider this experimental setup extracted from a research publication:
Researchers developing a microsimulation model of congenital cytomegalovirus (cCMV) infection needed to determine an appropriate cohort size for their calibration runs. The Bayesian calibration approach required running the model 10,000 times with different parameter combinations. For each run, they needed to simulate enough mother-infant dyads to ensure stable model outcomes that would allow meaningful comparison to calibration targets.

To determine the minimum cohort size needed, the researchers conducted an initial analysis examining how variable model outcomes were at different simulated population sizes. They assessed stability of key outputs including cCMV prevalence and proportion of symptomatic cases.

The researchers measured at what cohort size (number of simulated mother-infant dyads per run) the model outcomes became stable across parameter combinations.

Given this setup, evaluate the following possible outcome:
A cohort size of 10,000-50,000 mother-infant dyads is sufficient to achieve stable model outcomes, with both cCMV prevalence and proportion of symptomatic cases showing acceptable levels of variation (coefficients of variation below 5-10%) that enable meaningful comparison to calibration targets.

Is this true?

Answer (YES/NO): NO